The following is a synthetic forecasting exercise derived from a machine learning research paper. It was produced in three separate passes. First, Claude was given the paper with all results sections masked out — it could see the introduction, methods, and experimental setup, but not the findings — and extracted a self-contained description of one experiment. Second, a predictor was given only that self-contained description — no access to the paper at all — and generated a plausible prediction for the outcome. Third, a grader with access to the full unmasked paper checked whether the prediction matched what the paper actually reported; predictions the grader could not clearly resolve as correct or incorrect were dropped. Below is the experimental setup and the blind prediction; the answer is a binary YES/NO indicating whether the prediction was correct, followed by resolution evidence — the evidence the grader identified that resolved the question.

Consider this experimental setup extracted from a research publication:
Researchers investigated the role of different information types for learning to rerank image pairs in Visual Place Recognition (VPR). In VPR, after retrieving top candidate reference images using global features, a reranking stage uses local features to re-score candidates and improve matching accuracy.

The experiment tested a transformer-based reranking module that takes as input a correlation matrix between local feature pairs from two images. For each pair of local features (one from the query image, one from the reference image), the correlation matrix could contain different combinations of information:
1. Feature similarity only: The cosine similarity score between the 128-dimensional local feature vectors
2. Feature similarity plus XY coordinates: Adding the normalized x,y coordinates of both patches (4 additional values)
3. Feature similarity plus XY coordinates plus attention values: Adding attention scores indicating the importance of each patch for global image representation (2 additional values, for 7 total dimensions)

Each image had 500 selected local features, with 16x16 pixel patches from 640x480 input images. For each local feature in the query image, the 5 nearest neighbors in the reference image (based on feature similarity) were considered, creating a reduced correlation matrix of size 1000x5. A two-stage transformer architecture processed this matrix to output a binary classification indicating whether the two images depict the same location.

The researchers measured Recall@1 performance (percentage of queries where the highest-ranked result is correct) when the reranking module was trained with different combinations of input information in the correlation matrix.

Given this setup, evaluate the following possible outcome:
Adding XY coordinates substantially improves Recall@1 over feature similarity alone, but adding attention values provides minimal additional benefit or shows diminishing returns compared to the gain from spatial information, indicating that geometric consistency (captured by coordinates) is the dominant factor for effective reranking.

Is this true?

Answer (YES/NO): NO